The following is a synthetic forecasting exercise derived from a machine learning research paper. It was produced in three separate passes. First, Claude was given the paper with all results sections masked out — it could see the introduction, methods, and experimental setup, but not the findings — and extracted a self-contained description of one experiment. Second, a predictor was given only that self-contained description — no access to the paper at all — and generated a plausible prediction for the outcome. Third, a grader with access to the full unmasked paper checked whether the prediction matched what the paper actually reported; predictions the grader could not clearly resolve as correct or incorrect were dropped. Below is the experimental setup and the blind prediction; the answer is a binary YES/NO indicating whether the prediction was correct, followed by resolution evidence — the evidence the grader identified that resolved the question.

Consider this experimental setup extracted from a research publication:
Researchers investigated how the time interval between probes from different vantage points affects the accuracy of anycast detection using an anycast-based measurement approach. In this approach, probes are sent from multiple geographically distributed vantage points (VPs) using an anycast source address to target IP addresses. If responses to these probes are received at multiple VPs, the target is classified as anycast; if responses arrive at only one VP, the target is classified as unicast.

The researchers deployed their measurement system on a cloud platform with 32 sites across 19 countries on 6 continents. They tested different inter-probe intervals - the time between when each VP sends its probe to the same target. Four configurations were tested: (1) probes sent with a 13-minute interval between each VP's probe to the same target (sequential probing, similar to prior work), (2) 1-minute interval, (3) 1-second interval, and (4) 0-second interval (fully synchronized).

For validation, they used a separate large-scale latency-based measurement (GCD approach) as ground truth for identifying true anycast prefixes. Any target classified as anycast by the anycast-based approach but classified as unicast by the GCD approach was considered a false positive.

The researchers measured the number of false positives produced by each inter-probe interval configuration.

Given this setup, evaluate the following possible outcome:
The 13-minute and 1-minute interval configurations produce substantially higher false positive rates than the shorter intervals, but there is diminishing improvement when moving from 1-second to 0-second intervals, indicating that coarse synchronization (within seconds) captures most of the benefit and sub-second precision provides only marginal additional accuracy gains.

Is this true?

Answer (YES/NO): NO